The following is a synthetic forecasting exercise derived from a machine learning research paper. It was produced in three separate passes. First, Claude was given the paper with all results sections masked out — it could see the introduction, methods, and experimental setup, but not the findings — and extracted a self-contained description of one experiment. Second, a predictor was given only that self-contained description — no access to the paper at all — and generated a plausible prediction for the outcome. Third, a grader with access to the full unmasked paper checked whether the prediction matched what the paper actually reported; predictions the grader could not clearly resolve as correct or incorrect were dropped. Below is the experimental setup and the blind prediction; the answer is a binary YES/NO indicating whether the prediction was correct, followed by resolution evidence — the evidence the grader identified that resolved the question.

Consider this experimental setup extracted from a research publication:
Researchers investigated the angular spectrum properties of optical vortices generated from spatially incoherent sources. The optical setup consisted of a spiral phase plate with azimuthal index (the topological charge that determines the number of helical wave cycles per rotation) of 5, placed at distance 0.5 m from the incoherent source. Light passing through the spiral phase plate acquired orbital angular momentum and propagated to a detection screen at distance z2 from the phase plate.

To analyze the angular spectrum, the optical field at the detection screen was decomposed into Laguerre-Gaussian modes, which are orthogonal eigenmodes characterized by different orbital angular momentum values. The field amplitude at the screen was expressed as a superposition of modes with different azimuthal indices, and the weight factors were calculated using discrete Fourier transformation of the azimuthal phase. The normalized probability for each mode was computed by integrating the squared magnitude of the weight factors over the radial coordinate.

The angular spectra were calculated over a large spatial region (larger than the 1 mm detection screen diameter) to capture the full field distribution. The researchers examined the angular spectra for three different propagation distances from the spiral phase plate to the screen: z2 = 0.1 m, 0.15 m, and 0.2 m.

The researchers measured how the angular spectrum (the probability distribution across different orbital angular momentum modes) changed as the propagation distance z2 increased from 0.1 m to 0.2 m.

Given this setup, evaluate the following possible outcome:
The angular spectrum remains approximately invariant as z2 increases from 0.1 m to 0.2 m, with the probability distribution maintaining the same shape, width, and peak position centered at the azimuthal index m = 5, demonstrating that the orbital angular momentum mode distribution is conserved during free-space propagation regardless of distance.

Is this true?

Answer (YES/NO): YES